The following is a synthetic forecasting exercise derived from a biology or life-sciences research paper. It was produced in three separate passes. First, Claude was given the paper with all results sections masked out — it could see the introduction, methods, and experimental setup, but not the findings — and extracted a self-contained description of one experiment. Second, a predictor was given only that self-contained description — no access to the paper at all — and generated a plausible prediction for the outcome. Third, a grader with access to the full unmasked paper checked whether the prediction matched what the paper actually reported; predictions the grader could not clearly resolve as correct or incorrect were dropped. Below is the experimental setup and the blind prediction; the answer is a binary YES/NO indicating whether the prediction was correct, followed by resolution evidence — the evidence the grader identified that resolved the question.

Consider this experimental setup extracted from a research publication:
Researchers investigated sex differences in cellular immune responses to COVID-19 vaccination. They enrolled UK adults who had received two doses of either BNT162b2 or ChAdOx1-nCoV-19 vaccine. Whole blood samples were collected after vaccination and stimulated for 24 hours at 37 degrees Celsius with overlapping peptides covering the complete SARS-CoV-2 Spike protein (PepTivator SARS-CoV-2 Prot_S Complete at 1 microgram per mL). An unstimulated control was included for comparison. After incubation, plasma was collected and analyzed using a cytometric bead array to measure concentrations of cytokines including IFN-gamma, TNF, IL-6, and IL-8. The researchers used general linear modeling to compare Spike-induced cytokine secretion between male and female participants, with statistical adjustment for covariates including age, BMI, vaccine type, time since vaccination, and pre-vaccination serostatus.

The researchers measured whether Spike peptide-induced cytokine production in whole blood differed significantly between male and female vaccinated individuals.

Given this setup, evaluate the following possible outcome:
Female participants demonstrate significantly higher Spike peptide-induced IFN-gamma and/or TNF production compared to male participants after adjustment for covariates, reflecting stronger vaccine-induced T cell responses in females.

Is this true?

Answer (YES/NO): NO